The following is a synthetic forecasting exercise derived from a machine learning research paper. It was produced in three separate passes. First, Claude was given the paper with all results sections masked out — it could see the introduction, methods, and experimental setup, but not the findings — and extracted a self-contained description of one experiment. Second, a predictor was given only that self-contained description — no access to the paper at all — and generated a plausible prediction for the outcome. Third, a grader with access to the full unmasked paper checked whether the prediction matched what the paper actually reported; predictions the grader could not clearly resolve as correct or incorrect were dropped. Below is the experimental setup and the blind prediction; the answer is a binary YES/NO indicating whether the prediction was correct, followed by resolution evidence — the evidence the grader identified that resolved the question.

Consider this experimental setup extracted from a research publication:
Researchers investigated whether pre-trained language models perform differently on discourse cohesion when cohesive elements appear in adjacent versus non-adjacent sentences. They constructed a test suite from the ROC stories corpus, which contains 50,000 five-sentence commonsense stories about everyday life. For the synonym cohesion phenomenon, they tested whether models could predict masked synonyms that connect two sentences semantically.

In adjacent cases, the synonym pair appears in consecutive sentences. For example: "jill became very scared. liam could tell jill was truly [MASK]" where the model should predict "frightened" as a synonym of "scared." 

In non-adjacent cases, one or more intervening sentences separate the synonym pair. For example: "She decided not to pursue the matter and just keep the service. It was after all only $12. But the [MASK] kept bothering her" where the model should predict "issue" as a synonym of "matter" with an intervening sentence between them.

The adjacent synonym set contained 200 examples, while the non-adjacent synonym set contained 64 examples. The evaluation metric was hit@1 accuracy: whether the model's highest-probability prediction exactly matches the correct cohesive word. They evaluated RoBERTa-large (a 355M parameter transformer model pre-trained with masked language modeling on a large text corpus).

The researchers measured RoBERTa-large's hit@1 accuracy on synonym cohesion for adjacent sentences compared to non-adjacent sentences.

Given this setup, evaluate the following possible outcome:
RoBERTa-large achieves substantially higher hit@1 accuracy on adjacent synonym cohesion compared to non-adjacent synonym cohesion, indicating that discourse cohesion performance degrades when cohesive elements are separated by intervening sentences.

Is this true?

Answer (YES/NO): NO